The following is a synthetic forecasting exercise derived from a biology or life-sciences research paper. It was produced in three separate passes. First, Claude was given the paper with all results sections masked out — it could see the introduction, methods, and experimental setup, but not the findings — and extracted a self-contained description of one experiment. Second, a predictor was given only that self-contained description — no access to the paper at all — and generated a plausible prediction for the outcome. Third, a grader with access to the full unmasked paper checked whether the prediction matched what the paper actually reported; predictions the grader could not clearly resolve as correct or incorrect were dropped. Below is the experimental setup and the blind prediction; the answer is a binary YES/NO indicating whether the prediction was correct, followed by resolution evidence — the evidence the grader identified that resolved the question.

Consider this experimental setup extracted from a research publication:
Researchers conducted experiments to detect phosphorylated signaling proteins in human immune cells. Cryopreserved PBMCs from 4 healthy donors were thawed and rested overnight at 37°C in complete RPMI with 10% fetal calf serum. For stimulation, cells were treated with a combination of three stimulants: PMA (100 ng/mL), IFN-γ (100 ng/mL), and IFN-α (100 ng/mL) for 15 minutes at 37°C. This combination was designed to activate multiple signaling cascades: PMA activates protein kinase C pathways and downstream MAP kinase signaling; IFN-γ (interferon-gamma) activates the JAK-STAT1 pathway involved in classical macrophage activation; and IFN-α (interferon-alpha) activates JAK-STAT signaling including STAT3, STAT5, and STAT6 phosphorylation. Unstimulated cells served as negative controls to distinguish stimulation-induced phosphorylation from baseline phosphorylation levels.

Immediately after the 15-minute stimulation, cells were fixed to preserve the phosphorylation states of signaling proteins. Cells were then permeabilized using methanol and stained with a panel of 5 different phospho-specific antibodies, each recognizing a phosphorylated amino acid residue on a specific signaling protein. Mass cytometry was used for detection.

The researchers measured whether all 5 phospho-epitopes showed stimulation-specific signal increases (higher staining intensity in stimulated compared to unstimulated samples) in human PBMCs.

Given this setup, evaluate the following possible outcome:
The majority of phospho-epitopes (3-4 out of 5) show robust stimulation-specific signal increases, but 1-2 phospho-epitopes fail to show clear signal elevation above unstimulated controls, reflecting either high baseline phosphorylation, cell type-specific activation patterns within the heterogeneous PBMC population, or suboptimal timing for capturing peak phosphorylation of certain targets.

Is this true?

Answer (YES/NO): NO